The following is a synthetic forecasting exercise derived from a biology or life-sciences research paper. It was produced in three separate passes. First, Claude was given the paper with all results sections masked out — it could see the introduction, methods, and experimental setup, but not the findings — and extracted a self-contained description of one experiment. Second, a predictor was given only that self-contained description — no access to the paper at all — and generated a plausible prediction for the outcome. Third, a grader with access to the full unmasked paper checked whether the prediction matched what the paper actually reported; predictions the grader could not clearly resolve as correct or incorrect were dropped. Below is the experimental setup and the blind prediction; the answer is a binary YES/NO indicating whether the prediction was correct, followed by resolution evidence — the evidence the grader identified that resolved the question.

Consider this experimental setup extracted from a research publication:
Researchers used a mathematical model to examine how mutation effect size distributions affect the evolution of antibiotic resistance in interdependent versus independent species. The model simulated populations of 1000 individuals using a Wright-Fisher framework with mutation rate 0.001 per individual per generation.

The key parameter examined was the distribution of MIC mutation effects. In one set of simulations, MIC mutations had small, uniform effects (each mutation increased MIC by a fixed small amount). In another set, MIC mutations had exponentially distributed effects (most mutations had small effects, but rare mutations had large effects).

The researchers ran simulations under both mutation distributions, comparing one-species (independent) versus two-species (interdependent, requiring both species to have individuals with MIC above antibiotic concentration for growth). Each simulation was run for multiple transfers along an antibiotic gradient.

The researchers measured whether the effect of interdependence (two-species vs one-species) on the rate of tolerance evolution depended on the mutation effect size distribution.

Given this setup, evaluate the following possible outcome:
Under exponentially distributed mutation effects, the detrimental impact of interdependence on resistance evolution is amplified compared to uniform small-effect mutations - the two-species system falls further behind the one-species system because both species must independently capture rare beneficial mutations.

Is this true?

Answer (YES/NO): YES